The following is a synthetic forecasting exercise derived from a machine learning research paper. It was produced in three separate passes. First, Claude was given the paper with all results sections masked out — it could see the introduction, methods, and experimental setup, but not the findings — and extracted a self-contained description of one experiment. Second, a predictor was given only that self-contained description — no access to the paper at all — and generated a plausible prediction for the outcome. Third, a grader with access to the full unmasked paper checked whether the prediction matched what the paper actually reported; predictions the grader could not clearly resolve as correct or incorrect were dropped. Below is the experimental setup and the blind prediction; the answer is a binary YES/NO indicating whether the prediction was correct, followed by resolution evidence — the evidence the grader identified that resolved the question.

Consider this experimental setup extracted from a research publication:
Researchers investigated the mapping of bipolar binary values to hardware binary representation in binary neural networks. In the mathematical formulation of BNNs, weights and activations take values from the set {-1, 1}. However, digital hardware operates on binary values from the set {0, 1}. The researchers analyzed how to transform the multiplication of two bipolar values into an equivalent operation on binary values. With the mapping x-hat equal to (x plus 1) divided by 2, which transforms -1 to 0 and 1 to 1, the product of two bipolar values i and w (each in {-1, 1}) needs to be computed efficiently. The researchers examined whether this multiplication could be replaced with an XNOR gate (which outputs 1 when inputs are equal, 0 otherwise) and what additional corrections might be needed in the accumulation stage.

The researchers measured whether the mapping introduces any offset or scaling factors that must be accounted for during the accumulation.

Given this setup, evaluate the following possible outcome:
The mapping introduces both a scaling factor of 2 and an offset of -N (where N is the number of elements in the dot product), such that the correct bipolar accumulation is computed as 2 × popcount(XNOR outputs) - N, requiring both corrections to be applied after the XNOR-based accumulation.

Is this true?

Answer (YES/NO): YES